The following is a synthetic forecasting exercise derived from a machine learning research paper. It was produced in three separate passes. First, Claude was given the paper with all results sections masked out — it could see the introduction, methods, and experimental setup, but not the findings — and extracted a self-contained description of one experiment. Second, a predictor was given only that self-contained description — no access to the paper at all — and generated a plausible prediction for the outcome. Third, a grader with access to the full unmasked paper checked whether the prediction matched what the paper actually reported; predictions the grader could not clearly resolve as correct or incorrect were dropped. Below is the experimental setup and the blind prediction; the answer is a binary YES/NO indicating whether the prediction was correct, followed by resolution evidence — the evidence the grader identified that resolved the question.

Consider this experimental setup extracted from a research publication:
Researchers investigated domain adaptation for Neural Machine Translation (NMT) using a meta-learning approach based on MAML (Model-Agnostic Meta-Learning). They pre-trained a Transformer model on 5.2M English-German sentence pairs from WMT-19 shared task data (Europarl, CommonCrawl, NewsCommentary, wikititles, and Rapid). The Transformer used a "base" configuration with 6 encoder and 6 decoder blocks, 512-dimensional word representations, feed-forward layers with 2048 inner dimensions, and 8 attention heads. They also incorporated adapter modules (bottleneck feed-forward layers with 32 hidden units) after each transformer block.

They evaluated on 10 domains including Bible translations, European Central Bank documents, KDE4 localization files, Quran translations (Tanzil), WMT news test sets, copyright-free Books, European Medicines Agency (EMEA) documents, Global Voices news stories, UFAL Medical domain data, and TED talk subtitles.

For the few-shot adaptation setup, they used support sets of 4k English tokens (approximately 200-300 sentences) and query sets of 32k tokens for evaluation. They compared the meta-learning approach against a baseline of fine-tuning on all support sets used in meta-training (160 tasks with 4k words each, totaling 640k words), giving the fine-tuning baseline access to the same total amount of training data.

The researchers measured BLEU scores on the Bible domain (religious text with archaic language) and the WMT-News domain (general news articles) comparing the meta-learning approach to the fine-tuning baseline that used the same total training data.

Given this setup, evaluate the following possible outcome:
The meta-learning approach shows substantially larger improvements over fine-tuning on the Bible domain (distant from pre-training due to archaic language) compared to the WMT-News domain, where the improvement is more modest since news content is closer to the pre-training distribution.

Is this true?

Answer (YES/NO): NO